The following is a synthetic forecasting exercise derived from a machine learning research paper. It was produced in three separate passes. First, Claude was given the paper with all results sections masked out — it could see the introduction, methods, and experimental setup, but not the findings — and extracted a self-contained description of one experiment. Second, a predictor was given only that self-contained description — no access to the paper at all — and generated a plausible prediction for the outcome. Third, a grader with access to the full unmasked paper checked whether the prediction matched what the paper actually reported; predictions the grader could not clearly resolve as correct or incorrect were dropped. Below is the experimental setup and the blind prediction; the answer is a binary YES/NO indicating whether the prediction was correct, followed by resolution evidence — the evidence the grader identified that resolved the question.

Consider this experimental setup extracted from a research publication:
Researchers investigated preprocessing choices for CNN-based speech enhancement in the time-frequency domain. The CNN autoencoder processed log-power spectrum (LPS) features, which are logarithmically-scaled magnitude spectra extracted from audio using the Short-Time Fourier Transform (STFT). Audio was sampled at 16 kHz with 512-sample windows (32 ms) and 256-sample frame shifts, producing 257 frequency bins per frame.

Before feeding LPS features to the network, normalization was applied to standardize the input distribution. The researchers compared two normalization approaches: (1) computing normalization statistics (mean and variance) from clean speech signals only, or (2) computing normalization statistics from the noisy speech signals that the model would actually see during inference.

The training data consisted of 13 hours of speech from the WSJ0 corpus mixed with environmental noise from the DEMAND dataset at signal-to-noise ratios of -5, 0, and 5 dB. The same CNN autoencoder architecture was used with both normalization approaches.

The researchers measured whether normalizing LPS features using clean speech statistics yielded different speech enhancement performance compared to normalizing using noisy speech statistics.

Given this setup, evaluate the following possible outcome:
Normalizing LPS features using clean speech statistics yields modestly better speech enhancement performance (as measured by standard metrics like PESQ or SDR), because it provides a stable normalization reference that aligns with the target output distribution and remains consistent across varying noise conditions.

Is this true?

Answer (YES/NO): YES